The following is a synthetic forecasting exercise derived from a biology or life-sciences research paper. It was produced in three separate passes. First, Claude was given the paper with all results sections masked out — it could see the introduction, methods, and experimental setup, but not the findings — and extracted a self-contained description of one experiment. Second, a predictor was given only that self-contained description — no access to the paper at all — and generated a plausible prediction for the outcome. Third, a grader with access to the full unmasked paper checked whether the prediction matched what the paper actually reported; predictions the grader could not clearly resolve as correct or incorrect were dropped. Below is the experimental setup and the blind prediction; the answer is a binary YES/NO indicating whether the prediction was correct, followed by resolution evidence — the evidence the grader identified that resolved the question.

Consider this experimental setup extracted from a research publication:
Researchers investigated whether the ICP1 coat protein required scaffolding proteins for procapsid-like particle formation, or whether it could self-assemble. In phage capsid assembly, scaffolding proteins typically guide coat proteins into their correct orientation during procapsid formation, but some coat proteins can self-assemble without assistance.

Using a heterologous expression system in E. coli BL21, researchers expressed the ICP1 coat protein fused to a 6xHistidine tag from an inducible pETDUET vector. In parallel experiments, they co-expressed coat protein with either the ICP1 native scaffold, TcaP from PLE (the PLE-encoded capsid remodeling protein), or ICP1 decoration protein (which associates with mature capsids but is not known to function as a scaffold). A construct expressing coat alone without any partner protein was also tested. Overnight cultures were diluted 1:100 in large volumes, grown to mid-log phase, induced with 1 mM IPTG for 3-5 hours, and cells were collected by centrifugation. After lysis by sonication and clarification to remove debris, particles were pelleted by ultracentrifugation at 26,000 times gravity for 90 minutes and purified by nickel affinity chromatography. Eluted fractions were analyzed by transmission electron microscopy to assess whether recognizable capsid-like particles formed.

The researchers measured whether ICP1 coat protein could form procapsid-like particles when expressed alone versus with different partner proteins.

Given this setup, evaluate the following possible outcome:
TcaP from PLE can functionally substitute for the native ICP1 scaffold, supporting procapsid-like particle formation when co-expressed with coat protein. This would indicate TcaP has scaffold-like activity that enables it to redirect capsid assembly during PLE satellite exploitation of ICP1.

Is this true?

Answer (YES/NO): YES